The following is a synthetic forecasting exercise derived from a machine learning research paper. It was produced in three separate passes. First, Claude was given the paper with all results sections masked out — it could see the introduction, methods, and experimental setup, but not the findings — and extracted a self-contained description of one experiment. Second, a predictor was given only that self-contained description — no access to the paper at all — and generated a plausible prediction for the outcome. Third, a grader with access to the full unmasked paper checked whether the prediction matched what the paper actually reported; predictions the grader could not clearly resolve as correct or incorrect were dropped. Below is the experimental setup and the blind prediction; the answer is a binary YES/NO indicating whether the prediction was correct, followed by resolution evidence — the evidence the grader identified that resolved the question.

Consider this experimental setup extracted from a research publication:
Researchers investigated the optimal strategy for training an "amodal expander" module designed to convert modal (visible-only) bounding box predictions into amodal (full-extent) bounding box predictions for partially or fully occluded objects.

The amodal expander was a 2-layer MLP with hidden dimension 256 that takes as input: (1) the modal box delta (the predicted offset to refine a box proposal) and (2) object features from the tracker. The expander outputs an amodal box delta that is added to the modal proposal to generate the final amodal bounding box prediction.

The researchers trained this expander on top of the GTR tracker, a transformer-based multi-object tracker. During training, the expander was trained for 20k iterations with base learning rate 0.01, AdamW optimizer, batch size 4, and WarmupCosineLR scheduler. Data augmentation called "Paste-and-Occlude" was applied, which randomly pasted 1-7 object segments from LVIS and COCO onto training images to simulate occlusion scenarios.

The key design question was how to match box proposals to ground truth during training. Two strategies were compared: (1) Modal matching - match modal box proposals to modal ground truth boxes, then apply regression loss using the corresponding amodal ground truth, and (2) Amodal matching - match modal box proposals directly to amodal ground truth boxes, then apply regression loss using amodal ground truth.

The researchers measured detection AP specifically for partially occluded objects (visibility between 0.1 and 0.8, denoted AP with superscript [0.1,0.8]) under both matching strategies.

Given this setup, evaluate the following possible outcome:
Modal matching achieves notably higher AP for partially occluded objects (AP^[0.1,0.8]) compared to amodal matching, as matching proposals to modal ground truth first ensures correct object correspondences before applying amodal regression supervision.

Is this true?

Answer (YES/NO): NO